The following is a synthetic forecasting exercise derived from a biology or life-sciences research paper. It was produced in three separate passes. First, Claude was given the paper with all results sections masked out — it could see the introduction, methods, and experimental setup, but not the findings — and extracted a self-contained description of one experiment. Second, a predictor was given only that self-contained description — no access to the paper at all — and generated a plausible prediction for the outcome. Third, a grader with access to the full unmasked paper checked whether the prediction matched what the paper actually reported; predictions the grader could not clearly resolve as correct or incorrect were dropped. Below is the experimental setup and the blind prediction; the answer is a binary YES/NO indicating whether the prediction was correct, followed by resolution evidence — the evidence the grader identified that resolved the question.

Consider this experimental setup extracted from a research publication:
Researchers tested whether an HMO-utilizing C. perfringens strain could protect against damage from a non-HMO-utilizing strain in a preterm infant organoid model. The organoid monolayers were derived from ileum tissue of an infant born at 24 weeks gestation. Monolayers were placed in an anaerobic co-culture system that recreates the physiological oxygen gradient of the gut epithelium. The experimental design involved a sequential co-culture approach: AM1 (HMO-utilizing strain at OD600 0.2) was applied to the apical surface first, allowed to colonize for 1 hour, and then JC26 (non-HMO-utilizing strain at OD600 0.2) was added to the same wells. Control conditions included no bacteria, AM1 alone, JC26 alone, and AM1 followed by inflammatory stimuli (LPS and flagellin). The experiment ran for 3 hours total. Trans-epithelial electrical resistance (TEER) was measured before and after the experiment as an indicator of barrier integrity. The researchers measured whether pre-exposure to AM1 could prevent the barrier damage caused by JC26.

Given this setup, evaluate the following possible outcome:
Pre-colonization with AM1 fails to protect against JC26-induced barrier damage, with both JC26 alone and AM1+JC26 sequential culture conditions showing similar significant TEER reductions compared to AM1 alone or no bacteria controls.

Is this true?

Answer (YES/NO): NO